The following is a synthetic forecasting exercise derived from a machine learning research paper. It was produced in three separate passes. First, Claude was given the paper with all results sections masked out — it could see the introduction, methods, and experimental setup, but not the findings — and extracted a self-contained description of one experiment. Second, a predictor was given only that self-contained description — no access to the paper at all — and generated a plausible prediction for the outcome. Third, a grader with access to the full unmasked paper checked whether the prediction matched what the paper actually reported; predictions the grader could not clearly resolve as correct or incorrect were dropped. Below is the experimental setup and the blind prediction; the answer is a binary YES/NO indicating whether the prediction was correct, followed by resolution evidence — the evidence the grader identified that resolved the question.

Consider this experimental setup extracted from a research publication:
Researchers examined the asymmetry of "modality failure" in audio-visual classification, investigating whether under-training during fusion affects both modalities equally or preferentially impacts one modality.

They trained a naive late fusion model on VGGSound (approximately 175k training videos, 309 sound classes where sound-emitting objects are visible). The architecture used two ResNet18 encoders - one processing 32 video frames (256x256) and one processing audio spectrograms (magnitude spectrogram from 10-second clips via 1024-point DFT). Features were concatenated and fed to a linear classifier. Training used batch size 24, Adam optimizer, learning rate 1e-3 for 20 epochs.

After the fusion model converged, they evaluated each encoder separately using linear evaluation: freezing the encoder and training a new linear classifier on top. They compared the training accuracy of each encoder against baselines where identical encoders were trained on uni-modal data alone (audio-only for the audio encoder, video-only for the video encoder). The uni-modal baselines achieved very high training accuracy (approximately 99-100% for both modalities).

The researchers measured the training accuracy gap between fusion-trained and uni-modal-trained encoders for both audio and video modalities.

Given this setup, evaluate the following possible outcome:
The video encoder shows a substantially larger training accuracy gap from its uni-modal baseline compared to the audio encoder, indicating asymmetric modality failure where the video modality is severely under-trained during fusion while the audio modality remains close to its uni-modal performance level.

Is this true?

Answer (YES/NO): YES